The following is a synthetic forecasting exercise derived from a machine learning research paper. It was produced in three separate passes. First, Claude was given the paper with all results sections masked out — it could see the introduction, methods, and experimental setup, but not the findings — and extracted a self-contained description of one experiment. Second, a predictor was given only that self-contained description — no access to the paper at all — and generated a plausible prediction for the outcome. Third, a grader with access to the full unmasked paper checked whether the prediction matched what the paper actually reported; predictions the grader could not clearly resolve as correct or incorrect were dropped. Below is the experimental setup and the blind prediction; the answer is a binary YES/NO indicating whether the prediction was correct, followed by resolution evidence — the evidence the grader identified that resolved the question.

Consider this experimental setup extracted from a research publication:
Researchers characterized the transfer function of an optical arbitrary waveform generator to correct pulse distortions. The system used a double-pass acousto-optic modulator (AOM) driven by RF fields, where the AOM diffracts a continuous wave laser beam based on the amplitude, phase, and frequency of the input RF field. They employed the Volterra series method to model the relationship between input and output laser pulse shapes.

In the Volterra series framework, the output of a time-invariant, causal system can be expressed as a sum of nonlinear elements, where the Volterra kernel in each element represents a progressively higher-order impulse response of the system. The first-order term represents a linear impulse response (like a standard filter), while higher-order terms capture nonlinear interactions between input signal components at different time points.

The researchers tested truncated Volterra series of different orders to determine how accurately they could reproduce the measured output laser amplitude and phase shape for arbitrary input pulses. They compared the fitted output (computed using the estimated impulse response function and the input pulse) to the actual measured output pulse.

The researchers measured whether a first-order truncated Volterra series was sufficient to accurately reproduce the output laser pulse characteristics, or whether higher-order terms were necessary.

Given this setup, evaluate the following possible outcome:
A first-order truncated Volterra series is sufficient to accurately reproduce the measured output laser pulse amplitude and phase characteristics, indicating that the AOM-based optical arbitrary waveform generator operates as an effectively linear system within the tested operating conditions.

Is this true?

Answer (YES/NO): YES